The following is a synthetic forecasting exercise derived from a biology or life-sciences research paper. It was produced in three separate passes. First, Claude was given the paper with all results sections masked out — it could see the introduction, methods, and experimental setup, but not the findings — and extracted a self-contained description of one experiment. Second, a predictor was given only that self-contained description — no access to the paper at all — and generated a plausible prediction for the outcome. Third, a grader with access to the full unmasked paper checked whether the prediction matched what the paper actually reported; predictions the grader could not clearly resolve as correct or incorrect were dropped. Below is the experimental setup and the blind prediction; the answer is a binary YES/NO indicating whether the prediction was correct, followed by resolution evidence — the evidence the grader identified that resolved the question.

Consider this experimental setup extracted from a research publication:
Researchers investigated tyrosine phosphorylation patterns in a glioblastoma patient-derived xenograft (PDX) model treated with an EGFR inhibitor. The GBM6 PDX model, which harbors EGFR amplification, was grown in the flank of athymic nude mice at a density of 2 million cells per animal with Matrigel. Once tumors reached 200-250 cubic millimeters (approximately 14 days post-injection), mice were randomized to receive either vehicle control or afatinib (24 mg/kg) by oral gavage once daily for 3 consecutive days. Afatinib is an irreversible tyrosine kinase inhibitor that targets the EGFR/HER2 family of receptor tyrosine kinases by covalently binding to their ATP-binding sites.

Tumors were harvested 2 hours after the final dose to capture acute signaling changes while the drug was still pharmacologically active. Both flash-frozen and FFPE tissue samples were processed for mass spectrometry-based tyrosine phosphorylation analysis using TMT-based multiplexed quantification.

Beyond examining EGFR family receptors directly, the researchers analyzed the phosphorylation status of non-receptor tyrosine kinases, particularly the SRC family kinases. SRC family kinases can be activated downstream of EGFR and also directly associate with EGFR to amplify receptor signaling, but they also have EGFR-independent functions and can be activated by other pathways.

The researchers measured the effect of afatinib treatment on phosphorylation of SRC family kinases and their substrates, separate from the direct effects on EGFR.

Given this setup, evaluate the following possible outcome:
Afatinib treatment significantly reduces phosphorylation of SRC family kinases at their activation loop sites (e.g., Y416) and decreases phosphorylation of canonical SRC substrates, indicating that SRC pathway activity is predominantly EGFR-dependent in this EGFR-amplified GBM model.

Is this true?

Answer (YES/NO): NO